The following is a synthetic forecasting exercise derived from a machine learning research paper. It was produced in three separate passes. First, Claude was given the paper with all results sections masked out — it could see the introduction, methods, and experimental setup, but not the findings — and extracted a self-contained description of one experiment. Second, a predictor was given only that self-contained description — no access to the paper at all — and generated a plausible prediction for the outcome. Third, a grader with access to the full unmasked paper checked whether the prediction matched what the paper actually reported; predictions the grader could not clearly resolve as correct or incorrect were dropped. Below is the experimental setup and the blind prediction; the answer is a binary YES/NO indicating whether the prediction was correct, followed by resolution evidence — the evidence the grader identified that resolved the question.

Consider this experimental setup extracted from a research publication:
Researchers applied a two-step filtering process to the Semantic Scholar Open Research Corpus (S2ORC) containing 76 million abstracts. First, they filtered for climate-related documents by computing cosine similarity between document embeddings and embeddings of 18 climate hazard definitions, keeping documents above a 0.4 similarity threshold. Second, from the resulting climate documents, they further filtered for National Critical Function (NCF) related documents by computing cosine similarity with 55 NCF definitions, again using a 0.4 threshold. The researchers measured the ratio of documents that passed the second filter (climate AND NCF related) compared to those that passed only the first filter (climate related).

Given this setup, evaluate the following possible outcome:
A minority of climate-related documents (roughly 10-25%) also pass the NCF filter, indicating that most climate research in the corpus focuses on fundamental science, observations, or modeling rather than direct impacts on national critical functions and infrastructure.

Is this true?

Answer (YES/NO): NO